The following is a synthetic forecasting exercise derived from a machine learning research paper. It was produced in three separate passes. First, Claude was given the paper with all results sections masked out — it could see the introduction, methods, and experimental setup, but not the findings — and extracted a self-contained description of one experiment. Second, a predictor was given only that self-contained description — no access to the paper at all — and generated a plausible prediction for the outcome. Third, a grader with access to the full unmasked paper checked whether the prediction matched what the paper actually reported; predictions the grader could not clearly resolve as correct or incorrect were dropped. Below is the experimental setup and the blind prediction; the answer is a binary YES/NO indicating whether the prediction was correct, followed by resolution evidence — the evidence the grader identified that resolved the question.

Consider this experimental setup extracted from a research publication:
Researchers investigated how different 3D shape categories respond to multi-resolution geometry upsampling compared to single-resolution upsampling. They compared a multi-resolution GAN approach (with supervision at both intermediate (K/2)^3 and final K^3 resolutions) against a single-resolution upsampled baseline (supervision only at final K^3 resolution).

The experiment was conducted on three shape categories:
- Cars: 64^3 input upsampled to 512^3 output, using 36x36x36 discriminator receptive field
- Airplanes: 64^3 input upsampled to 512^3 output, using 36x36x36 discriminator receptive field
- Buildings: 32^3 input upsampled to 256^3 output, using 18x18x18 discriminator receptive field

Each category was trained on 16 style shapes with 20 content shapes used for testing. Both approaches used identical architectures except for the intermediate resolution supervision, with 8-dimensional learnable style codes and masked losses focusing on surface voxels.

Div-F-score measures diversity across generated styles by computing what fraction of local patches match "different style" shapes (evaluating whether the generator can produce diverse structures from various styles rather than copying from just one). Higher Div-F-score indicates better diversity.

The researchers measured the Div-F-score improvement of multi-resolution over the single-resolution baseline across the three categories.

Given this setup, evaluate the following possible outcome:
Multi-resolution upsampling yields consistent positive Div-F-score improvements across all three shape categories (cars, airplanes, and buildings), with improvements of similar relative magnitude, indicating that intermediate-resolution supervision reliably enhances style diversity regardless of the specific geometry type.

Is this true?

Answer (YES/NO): NO